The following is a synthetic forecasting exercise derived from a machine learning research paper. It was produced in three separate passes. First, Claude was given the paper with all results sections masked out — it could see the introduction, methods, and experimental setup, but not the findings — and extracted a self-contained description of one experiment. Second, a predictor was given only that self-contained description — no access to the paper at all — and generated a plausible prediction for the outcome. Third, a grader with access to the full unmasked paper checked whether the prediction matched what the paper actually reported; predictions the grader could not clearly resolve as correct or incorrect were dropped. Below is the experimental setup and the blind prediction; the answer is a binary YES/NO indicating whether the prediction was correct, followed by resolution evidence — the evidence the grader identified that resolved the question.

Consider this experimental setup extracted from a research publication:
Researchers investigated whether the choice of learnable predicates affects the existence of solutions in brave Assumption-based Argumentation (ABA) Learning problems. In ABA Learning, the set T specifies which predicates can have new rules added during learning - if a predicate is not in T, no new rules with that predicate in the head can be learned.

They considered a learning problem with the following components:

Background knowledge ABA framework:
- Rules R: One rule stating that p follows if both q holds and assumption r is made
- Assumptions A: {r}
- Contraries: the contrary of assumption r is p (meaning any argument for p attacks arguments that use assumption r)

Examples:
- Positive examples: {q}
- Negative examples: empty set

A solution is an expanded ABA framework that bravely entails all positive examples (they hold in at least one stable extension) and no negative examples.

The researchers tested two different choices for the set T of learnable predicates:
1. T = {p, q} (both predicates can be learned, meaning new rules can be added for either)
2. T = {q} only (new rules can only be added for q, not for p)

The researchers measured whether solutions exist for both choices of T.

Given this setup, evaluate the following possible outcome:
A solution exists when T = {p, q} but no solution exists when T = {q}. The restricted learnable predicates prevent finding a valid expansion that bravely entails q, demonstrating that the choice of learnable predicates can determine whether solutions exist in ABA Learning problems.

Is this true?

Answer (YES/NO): YES